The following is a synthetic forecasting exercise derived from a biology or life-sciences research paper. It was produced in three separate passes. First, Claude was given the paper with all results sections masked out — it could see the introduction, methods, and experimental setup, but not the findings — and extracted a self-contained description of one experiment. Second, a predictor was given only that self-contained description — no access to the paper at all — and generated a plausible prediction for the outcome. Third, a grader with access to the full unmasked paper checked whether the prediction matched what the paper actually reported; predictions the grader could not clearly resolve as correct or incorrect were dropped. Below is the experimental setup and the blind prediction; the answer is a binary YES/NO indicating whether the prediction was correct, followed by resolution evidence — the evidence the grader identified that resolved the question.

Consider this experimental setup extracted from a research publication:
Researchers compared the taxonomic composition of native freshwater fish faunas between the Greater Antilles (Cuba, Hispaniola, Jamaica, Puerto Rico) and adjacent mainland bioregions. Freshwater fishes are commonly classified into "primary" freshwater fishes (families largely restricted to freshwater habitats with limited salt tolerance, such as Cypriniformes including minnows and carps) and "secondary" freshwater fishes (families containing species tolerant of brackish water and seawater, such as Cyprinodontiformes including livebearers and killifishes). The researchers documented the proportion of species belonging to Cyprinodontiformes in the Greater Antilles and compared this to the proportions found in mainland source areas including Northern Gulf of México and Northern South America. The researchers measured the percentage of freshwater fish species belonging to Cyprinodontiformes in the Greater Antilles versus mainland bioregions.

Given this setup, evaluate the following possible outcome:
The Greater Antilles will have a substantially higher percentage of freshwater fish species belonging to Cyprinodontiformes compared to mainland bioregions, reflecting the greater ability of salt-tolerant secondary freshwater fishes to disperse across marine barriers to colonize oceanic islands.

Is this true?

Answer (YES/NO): YES